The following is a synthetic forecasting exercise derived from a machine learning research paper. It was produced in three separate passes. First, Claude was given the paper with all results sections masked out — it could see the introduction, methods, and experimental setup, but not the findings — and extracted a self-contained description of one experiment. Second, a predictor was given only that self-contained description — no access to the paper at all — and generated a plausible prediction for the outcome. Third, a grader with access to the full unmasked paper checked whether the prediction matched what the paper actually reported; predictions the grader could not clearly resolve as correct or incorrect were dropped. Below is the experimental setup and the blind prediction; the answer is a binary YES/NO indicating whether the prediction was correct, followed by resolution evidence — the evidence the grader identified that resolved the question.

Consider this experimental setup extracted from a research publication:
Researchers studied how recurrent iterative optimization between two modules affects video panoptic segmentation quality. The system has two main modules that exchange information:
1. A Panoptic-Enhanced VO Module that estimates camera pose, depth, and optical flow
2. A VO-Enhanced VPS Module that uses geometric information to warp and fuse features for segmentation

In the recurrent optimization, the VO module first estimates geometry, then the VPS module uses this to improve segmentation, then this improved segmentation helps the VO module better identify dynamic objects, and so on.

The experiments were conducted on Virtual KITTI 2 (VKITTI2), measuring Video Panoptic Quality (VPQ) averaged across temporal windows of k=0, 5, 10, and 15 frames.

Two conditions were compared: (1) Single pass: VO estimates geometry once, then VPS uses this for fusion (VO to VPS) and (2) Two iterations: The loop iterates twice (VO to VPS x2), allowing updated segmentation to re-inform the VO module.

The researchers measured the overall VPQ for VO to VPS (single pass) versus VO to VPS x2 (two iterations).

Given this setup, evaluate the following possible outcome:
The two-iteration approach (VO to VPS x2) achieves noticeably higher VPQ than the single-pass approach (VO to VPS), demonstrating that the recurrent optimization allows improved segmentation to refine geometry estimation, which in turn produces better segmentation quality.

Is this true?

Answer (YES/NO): NO